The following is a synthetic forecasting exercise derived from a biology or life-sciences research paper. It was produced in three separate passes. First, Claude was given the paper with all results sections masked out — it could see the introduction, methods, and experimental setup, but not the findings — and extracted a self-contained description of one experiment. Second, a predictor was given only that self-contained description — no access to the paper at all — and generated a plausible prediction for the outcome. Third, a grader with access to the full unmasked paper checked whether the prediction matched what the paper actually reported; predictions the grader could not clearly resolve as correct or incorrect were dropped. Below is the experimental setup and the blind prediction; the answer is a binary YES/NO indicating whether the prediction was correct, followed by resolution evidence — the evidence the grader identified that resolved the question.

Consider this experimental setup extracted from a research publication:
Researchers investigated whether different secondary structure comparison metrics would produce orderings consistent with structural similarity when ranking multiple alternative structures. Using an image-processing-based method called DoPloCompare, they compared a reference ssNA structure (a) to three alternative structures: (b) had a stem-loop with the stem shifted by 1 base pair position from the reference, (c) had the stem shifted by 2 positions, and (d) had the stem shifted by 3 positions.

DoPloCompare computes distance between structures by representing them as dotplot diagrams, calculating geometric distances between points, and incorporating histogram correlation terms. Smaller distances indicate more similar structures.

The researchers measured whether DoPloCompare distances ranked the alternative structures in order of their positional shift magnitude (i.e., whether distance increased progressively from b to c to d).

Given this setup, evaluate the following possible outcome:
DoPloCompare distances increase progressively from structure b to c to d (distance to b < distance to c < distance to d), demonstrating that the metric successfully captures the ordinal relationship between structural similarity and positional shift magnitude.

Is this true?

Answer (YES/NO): YES